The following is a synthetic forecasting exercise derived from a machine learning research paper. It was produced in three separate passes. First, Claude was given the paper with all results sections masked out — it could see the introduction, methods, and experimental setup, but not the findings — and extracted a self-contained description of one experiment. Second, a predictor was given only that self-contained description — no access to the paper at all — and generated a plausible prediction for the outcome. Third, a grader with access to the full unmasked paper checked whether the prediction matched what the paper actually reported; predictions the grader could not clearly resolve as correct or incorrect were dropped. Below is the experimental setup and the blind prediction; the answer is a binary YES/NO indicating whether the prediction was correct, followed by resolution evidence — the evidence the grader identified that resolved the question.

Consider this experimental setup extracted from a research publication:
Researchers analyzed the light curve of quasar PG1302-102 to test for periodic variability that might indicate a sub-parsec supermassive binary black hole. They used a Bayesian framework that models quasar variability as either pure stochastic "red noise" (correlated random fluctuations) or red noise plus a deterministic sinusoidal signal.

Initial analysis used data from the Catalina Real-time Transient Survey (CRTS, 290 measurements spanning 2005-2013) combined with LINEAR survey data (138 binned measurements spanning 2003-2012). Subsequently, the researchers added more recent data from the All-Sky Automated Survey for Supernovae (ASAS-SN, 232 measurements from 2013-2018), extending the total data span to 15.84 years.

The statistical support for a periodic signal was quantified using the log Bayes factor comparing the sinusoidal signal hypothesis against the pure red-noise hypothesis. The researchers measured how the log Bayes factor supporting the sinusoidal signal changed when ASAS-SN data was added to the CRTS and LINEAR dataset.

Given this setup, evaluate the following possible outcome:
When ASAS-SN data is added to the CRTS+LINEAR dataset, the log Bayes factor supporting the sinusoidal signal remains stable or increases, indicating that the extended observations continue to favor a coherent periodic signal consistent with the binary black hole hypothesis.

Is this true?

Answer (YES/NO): NO